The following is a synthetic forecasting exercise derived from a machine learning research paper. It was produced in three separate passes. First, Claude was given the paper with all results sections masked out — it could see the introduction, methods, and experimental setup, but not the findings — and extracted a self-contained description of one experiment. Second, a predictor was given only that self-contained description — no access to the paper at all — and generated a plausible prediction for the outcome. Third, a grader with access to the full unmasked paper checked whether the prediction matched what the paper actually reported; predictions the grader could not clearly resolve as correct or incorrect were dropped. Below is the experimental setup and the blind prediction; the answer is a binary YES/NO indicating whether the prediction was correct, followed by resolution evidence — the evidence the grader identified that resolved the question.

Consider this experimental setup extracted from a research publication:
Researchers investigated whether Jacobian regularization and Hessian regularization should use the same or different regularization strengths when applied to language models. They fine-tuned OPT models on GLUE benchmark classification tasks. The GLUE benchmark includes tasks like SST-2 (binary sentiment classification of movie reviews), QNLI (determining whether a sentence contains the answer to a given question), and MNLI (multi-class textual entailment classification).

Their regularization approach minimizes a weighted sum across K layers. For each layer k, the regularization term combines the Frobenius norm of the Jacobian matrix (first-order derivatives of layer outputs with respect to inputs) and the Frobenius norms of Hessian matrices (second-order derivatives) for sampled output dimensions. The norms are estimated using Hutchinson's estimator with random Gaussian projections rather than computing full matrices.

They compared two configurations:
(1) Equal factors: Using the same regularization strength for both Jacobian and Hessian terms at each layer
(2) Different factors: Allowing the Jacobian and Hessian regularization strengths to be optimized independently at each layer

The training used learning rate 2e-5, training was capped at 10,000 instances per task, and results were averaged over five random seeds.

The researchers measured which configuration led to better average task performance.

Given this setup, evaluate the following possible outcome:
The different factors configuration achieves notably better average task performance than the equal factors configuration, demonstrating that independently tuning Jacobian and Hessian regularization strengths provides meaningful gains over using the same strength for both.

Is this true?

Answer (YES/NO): NO